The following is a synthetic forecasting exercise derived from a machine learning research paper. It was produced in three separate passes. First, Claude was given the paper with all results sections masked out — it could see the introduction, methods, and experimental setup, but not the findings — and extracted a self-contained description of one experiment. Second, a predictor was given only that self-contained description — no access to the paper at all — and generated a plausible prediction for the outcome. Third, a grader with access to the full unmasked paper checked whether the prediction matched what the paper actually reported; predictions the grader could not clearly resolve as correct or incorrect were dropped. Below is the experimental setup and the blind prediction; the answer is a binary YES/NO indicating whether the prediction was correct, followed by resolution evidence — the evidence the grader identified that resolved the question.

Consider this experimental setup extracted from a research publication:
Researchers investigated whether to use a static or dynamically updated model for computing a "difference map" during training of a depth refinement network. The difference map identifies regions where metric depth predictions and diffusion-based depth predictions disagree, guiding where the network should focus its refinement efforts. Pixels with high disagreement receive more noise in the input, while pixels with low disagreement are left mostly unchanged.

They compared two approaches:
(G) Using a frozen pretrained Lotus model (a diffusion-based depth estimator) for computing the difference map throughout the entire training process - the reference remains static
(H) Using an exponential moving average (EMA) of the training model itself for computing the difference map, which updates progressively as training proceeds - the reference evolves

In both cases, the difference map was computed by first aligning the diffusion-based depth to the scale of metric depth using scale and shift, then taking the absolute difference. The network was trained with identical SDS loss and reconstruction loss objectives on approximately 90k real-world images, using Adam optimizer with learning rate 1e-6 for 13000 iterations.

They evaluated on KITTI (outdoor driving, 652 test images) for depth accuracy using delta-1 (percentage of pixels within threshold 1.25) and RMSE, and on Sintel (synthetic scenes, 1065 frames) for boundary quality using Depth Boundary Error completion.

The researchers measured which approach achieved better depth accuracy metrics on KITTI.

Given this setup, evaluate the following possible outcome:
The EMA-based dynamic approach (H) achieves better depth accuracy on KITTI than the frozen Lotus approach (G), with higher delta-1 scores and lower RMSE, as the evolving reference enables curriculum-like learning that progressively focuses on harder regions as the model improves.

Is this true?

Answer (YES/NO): YES